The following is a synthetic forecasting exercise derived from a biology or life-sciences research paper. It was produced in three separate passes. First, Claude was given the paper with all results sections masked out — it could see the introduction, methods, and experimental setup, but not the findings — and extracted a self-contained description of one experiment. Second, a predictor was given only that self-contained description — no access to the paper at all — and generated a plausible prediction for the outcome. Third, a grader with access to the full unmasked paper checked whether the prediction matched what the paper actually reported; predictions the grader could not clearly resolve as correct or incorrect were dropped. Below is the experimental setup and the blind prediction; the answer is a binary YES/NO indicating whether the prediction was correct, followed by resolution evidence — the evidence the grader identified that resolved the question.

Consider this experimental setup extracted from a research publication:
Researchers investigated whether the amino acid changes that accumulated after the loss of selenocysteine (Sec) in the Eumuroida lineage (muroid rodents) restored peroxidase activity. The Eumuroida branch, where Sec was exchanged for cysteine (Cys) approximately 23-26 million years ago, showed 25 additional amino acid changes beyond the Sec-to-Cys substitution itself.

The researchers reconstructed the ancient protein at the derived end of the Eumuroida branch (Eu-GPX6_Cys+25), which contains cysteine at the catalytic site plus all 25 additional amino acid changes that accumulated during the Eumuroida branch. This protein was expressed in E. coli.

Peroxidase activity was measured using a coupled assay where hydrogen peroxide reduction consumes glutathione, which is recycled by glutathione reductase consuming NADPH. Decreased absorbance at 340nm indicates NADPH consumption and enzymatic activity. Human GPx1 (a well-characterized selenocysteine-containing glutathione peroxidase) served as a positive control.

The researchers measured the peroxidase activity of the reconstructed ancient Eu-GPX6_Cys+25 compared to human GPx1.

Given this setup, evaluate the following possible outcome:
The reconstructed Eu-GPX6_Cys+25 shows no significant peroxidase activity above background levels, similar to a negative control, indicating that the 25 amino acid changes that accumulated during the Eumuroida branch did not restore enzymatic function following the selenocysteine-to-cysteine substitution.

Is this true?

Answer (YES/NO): NO